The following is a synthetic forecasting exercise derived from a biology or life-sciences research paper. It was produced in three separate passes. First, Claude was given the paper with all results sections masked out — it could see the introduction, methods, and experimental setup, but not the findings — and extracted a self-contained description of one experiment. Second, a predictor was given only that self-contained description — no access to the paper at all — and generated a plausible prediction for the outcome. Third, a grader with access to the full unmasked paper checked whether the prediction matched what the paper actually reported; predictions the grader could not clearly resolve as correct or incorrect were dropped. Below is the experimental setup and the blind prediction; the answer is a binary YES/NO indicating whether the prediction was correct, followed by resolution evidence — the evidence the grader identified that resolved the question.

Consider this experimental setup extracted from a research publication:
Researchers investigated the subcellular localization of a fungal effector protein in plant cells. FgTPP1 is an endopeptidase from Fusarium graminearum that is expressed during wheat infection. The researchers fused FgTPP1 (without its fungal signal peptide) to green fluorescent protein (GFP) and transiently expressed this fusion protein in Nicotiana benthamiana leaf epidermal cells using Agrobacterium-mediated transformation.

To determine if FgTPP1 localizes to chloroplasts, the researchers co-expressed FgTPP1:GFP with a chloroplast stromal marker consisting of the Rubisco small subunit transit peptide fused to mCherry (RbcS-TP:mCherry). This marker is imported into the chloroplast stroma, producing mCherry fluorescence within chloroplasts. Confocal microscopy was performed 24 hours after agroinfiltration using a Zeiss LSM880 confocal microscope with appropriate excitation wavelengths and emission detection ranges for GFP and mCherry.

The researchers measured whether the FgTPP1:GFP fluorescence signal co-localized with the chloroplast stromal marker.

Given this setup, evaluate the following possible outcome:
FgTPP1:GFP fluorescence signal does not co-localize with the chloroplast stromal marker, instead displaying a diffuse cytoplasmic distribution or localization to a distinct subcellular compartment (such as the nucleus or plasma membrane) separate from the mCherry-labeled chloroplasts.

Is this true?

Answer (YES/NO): NO